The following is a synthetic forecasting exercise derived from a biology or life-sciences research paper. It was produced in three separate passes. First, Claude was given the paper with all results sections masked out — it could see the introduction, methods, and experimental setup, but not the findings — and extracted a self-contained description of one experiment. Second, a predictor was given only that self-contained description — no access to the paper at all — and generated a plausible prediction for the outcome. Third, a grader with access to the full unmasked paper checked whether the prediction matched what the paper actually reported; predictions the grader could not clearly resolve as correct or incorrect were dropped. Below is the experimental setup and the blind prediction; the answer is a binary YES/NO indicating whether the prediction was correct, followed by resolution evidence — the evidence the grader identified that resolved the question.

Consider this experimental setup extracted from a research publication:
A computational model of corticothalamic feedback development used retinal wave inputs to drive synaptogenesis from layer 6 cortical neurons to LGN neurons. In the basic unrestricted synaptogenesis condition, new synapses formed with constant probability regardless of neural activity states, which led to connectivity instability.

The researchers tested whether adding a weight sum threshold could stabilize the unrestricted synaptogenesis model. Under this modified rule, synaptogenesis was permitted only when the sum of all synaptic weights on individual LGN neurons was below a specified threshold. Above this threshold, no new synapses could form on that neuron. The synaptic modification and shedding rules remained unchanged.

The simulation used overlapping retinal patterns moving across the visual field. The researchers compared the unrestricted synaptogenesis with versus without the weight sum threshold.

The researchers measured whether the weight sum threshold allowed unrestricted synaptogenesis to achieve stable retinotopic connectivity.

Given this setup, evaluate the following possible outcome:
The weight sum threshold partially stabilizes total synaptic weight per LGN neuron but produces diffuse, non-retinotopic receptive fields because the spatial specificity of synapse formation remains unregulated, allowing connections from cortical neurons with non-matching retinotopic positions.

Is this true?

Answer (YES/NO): NO